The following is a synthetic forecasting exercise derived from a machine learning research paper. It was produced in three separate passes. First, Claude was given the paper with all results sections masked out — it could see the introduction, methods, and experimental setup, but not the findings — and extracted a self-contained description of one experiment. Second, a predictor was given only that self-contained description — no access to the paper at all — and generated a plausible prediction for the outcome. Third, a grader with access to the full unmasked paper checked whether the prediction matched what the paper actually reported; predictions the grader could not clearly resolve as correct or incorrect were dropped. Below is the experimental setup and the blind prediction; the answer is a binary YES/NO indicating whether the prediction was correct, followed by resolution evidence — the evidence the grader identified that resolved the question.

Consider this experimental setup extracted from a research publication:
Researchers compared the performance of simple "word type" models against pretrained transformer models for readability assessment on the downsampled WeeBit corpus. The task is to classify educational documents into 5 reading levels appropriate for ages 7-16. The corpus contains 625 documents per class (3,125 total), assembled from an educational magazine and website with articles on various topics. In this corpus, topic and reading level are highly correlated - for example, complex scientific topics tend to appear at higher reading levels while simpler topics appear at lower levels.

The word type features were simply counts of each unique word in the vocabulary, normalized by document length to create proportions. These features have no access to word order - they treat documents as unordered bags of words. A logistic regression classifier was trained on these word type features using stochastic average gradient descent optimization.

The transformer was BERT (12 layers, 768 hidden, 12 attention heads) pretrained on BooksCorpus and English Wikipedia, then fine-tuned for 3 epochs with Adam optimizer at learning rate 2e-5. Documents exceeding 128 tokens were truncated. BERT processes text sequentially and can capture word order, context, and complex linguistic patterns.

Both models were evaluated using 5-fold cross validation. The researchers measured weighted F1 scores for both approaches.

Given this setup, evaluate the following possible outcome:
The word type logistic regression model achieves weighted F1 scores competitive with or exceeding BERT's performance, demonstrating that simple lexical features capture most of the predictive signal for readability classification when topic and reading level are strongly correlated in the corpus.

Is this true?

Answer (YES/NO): NO